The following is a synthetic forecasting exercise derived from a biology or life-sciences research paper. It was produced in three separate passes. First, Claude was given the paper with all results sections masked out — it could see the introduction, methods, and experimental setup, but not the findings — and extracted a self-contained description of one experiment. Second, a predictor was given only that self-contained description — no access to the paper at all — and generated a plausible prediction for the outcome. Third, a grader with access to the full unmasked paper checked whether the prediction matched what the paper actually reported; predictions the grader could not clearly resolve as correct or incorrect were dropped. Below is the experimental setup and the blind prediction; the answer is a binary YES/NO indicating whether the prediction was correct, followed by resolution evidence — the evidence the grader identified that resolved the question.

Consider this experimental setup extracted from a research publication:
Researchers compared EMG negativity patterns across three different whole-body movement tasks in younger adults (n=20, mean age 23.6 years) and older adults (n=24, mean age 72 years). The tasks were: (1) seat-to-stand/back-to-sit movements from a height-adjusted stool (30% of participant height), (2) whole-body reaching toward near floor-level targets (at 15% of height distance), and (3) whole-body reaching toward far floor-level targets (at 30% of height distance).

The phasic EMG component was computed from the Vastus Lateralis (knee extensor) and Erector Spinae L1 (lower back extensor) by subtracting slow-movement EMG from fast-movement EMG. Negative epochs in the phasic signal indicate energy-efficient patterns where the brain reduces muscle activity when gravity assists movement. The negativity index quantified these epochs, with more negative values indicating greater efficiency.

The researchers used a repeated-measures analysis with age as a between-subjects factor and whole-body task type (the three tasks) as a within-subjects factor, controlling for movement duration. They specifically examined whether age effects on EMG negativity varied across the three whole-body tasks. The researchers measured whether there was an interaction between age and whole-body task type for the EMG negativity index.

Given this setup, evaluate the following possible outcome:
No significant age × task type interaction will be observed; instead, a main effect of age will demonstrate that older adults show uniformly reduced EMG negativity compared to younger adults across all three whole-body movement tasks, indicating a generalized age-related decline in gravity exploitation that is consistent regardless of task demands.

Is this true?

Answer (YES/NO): NO